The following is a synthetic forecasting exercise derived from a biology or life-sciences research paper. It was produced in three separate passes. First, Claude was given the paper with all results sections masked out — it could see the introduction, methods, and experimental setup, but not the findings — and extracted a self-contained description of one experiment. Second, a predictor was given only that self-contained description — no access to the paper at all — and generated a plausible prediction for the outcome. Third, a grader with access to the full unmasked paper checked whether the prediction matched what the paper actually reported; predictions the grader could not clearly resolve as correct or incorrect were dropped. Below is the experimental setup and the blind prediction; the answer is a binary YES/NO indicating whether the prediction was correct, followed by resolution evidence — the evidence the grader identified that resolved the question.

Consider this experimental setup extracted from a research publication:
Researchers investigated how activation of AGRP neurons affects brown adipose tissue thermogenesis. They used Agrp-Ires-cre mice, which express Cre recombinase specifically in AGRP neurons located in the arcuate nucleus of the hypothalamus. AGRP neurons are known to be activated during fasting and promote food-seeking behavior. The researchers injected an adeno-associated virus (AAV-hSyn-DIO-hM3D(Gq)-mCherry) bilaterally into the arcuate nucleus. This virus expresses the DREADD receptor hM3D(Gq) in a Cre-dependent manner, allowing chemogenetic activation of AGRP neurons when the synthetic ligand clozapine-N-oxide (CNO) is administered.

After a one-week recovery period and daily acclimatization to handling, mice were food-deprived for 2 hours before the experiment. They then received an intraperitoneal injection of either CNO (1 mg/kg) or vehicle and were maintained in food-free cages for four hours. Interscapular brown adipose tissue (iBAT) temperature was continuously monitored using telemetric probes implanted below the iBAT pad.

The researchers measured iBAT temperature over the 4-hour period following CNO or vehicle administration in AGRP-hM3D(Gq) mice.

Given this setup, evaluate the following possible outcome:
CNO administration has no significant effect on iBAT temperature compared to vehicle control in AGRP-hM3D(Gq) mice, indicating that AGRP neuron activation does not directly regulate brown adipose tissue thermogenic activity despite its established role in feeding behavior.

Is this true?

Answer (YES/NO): NO